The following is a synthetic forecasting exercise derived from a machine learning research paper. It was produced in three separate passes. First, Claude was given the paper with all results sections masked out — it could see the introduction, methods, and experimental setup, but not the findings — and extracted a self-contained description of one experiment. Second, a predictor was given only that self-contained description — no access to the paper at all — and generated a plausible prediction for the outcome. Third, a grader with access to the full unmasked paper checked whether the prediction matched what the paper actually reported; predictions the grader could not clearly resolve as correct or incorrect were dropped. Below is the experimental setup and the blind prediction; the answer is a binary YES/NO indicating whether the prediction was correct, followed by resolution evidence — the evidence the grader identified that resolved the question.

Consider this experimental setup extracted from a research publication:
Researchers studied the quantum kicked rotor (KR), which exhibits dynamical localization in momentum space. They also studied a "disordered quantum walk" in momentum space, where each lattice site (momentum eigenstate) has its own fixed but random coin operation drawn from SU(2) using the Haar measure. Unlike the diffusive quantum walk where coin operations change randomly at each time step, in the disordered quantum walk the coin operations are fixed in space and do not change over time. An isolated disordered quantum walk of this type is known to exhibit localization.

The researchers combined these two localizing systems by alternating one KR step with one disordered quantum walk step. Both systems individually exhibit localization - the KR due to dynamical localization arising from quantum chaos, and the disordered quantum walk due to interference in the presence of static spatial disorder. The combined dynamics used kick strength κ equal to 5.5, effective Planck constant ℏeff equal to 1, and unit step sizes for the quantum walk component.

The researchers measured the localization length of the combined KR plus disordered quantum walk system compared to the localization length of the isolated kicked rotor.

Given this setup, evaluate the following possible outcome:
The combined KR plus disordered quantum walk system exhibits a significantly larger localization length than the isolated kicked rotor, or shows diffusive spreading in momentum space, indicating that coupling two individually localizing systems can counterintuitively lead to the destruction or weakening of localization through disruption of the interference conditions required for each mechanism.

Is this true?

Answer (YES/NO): YES